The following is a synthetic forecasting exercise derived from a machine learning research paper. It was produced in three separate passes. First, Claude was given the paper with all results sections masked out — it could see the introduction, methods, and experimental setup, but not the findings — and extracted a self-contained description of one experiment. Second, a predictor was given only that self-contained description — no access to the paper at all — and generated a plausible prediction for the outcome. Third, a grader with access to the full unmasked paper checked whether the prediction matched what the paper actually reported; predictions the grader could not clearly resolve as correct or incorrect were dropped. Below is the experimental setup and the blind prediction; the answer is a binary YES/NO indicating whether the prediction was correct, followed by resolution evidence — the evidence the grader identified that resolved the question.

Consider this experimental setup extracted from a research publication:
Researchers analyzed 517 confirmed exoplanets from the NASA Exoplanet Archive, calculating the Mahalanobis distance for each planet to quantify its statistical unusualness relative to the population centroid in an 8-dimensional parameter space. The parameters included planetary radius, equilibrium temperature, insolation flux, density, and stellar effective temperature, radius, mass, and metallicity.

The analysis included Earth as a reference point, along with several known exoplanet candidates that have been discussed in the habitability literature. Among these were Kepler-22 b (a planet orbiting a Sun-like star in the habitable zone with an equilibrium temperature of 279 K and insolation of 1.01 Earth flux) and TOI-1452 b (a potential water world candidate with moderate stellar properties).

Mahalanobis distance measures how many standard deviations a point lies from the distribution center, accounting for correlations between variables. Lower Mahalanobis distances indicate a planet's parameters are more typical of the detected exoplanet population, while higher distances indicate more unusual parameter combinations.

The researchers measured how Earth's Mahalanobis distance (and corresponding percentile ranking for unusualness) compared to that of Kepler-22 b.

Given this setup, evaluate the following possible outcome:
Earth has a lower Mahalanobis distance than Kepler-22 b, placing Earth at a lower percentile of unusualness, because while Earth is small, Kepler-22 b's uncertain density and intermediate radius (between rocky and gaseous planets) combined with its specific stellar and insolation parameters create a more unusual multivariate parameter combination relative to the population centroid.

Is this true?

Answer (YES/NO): YES